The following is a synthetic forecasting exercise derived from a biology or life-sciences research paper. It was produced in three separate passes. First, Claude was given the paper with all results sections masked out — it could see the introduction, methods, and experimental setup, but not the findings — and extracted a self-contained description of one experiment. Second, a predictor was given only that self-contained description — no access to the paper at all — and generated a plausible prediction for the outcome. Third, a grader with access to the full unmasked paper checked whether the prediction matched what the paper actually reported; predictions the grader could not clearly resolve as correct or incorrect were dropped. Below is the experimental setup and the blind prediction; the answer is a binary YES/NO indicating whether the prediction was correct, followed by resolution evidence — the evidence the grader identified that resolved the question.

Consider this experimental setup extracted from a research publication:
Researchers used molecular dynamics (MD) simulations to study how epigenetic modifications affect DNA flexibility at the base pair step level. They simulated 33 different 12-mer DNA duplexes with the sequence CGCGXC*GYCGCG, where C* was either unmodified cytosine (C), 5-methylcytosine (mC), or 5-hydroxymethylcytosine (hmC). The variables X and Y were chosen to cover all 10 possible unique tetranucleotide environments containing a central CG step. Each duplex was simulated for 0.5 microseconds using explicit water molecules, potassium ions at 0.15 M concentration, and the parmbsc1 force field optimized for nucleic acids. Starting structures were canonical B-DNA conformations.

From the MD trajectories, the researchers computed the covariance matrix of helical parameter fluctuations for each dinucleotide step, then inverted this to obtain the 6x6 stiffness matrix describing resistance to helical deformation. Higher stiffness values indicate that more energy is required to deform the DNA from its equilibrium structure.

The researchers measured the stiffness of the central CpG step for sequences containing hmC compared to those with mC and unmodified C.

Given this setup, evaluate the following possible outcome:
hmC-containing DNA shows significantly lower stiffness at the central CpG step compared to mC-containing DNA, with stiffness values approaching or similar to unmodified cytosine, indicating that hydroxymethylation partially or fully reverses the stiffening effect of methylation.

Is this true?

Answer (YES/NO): NO